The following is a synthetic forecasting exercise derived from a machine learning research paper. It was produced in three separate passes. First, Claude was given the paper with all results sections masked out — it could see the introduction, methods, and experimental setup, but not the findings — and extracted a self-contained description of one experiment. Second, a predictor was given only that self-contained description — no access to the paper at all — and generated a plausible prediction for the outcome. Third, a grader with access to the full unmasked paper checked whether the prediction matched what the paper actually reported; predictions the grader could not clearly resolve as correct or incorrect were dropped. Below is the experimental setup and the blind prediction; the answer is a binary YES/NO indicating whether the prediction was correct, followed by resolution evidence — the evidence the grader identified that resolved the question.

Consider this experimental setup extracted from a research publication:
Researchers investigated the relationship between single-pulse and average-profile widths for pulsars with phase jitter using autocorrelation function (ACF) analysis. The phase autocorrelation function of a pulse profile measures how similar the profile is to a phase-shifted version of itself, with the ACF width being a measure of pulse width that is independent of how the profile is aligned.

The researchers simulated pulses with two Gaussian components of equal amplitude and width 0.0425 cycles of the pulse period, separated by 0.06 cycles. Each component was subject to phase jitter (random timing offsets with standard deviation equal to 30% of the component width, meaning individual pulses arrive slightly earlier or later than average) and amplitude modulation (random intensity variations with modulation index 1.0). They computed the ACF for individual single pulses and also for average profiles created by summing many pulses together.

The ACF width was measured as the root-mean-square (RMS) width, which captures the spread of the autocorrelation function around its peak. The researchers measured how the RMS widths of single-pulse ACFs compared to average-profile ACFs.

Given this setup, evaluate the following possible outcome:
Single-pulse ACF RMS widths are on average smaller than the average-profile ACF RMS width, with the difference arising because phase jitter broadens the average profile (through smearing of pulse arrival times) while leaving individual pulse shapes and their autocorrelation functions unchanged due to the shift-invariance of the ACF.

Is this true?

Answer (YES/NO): YES